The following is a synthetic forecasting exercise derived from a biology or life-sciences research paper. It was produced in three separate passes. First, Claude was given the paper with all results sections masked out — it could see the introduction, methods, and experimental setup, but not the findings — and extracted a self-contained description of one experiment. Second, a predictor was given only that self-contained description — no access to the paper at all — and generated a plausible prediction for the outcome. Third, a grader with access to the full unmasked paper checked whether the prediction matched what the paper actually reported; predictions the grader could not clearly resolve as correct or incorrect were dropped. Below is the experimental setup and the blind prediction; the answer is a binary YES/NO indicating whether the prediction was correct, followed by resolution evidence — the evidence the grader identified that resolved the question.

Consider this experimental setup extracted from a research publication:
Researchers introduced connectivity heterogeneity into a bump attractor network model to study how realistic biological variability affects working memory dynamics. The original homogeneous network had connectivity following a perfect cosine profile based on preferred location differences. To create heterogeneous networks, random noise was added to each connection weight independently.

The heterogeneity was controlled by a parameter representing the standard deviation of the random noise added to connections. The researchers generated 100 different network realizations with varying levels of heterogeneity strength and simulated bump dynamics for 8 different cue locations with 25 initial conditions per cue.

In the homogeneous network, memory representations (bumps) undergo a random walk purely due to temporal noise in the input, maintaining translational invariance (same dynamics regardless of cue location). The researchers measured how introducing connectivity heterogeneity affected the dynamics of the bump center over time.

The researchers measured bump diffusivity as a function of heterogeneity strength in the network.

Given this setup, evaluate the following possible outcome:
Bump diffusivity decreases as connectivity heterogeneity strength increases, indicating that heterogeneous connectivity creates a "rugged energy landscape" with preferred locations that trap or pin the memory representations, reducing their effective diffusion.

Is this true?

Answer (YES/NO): YES